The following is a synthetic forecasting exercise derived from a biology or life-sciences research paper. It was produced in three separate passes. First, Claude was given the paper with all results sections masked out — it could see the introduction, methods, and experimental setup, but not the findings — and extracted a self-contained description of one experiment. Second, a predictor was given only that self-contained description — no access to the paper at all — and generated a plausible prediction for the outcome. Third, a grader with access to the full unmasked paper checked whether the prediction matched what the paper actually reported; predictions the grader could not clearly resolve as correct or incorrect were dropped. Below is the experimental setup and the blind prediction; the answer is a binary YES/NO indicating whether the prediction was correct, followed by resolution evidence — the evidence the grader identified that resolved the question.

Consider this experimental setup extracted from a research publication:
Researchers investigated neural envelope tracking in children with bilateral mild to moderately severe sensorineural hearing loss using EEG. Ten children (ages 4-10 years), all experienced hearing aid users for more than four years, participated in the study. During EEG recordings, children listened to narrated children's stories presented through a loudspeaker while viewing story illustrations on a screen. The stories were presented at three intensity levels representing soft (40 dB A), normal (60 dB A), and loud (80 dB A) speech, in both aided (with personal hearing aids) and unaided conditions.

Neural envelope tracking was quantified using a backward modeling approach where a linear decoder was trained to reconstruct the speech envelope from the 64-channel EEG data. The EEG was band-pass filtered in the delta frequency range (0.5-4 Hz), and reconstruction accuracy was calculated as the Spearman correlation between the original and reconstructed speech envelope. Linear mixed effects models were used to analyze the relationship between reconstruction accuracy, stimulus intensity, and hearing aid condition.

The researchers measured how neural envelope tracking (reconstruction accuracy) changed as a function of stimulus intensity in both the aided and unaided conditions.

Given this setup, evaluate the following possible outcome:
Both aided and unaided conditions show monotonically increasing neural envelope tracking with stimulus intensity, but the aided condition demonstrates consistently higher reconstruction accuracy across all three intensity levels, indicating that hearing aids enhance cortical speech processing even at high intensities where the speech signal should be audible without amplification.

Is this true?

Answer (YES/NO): NO